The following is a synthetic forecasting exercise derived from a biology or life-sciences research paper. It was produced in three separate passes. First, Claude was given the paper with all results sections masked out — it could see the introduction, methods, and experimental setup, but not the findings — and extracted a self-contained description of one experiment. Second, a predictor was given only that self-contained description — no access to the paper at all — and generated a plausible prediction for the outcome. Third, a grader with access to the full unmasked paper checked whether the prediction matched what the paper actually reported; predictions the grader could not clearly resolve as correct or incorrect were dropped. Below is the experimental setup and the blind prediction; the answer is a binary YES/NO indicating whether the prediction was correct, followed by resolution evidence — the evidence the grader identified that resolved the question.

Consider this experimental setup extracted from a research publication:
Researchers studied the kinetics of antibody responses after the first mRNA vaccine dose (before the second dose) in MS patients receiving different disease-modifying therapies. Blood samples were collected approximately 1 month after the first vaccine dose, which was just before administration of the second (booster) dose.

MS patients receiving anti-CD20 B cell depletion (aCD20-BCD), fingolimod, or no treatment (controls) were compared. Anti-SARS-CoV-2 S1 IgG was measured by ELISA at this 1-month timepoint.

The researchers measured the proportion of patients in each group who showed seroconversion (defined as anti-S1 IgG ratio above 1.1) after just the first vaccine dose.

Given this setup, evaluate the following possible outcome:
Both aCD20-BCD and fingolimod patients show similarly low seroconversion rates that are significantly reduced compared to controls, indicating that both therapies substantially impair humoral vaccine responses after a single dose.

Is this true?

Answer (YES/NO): YES